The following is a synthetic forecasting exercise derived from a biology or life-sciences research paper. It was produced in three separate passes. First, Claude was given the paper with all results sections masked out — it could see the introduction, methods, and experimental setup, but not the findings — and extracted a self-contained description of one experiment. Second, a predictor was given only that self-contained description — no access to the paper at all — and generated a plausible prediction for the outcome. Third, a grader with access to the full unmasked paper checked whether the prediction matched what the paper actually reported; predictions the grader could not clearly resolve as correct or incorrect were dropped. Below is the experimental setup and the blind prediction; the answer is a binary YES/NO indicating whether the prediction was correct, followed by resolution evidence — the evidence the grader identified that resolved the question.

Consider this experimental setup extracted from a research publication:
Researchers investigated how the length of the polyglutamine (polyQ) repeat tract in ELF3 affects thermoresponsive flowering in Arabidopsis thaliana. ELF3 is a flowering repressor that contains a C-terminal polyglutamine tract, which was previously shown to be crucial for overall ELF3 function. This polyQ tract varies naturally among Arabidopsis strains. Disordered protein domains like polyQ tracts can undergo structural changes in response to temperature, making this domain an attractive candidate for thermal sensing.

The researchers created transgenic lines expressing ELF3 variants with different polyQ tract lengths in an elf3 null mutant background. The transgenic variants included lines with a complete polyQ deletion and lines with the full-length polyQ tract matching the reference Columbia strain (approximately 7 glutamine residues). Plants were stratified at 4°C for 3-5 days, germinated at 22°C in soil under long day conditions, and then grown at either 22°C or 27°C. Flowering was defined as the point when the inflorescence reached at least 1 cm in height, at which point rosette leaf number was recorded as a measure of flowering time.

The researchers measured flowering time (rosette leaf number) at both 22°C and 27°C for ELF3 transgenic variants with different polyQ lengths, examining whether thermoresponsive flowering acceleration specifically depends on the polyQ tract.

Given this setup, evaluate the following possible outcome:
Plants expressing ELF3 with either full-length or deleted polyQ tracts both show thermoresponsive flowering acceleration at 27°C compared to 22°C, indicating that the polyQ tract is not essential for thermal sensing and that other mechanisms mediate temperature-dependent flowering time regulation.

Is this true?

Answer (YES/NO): NO